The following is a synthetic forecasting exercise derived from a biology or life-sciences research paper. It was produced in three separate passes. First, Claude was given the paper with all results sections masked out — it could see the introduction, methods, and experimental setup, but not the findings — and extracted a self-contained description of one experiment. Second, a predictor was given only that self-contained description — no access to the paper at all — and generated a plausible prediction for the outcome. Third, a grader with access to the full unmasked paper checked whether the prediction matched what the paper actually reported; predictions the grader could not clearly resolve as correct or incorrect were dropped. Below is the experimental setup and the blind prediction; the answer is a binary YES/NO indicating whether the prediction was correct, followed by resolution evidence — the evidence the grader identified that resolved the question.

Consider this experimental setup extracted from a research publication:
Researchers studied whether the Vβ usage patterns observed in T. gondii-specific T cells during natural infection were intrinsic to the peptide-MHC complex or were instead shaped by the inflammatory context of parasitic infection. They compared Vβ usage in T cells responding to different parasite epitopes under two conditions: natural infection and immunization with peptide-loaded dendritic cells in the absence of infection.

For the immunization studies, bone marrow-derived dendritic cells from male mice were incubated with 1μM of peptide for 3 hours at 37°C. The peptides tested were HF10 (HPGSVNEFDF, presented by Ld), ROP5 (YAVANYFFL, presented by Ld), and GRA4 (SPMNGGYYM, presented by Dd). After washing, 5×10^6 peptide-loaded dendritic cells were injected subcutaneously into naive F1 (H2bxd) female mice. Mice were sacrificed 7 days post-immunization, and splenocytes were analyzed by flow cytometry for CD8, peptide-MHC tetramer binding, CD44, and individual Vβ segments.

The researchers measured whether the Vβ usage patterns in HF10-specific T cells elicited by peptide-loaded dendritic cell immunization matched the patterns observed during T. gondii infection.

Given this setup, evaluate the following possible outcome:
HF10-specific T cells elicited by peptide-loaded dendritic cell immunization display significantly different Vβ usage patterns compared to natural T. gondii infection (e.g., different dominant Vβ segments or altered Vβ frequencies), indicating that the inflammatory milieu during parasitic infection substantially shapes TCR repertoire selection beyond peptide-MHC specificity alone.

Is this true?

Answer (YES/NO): NO